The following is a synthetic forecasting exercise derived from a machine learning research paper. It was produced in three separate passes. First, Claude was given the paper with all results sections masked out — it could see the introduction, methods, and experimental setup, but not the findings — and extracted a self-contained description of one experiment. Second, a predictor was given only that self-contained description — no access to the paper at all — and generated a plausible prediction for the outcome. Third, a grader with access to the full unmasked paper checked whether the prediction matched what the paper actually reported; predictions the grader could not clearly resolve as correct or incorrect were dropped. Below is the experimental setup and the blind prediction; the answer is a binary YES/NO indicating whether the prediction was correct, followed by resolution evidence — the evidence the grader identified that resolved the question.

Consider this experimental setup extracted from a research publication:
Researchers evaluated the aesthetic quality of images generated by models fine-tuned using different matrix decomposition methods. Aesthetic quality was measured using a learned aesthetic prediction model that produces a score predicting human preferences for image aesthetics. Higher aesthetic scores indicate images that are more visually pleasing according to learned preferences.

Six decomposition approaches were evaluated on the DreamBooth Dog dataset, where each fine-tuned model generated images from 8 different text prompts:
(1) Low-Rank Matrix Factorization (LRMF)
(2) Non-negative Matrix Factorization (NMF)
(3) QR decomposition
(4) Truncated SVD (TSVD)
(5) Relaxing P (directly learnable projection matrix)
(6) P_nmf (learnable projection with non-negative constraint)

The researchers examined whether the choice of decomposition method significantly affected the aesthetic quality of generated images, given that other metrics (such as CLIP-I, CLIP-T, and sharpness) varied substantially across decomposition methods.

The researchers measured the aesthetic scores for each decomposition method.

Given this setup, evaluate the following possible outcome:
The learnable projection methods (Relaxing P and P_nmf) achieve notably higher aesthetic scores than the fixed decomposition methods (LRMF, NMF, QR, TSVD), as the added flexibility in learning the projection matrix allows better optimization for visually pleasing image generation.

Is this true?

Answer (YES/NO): NO